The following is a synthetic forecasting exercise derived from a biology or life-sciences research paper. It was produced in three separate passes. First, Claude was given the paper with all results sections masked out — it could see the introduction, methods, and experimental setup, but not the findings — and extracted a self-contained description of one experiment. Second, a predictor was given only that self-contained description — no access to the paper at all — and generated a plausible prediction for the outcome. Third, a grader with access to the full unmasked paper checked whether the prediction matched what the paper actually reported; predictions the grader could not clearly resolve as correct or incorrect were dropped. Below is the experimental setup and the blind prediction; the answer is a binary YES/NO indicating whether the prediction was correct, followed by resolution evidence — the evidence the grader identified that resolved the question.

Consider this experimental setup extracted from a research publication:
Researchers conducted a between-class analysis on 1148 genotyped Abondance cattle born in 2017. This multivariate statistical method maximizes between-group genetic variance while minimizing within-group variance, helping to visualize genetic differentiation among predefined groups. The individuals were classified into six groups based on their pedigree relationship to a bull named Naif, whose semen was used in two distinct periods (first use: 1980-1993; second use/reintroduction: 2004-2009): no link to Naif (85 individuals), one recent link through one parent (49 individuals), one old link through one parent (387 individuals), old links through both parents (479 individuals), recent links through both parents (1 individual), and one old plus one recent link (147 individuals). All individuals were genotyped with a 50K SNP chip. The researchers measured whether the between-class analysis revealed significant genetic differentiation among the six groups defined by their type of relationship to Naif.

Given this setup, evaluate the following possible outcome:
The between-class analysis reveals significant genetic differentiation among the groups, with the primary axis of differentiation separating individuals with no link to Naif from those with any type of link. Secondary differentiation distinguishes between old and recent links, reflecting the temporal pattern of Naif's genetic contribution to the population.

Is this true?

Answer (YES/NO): NO